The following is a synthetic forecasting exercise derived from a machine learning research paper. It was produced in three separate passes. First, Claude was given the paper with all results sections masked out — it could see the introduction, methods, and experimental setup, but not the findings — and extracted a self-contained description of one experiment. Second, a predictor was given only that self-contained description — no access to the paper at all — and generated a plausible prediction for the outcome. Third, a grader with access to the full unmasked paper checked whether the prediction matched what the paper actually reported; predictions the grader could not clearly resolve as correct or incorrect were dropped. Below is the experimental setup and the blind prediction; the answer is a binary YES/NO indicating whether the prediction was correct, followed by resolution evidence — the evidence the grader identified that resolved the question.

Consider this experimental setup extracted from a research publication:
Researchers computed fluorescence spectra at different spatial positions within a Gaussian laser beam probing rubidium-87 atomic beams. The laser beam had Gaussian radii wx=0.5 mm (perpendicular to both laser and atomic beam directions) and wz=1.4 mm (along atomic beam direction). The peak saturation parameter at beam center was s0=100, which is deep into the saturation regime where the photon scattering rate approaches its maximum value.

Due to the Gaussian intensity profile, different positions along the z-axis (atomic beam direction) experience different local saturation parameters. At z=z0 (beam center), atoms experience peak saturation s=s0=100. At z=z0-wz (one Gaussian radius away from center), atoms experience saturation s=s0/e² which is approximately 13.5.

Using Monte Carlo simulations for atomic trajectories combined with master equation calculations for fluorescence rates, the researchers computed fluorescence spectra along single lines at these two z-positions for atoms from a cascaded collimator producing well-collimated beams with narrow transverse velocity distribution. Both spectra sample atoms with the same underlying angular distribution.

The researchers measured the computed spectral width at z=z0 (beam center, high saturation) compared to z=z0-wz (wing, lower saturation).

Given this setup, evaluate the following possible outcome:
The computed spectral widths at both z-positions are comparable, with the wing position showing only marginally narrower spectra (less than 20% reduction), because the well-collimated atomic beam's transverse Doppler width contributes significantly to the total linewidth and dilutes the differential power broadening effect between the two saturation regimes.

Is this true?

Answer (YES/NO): NO